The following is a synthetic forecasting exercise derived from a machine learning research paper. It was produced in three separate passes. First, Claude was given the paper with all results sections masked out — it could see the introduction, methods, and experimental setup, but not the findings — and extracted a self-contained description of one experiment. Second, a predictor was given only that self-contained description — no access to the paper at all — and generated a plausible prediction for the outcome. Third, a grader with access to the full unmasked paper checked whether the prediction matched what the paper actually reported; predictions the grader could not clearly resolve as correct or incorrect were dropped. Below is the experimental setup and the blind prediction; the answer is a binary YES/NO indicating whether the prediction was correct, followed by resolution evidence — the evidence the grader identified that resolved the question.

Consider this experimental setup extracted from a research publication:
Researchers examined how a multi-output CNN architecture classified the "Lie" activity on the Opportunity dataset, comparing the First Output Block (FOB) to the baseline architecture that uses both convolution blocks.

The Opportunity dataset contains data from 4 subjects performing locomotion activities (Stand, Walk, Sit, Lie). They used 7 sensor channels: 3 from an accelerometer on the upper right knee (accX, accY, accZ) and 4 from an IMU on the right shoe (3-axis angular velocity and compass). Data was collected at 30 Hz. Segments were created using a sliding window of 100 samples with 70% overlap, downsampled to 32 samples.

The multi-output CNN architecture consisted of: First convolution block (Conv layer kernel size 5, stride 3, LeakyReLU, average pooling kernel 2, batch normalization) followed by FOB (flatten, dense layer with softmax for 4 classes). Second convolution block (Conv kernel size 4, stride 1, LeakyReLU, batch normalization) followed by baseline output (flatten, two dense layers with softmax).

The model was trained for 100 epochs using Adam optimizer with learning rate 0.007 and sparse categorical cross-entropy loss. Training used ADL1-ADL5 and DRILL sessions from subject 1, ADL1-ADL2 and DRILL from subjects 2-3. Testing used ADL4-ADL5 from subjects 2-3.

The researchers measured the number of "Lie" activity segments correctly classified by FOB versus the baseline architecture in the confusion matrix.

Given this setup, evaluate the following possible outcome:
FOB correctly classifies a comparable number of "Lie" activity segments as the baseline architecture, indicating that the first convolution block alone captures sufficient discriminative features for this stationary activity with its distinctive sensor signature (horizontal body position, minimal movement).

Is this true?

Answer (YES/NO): NO